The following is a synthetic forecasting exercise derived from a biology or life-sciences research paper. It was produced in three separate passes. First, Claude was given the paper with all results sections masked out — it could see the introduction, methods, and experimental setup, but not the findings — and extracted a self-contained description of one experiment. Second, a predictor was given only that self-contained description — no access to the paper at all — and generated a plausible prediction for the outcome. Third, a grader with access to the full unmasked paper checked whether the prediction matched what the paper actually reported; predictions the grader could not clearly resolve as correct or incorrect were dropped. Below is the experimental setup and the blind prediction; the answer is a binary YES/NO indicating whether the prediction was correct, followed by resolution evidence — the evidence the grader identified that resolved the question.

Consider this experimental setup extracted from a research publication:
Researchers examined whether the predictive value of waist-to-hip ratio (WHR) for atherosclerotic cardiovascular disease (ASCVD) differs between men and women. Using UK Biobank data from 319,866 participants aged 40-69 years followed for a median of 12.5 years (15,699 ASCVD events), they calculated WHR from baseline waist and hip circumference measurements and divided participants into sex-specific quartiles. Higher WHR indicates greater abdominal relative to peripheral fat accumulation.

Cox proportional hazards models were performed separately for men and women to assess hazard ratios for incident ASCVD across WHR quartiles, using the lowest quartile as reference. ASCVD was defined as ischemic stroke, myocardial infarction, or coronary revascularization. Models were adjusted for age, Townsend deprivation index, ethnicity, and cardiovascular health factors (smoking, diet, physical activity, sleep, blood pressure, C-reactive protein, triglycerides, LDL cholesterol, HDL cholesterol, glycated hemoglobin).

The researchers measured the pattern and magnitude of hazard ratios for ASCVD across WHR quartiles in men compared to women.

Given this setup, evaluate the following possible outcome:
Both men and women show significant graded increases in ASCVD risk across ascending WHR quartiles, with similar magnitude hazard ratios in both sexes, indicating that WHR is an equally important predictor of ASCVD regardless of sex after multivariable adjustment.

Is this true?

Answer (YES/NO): YES